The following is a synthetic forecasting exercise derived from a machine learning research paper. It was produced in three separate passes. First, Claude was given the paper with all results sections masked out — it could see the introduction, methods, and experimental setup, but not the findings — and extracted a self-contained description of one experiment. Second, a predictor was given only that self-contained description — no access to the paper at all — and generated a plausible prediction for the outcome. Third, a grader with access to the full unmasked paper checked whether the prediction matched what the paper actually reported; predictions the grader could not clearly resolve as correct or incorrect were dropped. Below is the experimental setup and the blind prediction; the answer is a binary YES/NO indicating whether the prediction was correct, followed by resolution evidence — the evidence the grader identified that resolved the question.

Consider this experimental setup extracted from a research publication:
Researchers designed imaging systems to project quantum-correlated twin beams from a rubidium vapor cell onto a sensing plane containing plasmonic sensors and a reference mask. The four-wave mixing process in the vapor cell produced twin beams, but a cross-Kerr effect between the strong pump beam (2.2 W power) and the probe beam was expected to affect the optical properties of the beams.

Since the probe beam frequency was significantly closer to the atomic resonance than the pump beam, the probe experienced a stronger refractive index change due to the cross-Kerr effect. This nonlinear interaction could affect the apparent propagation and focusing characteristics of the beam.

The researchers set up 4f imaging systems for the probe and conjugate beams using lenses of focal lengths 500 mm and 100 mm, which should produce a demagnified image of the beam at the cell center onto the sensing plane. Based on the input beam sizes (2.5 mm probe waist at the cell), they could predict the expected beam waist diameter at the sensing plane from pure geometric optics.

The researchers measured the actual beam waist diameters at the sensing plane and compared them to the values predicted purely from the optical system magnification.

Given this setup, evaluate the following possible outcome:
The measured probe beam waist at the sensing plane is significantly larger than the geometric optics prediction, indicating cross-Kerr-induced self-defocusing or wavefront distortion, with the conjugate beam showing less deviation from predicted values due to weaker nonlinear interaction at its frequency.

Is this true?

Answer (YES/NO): NO